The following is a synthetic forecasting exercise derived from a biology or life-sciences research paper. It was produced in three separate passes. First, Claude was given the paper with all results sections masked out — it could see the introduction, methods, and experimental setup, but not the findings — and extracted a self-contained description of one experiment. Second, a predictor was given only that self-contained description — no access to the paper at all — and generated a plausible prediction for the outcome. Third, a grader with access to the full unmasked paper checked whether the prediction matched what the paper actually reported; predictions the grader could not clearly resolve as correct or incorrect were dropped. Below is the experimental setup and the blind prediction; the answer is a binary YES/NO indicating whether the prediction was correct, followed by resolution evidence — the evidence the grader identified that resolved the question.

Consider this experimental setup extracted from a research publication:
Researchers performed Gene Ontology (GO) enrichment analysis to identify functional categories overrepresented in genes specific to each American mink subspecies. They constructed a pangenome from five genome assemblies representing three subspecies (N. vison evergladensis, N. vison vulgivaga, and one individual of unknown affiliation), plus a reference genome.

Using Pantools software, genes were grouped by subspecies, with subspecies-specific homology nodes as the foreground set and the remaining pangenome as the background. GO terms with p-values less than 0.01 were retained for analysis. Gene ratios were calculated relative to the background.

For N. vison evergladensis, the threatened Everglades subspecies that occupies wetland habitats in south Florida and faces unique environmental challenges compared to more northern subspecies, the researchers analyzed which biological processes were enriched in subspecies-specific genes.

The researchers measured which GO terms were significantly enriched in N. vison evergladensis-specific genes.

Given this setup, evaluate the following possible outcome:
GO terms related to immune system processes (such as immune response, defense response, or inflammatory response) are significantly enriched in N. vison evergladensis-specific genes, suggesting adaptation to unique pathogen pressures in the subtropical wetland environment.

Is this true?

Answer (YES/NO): NO